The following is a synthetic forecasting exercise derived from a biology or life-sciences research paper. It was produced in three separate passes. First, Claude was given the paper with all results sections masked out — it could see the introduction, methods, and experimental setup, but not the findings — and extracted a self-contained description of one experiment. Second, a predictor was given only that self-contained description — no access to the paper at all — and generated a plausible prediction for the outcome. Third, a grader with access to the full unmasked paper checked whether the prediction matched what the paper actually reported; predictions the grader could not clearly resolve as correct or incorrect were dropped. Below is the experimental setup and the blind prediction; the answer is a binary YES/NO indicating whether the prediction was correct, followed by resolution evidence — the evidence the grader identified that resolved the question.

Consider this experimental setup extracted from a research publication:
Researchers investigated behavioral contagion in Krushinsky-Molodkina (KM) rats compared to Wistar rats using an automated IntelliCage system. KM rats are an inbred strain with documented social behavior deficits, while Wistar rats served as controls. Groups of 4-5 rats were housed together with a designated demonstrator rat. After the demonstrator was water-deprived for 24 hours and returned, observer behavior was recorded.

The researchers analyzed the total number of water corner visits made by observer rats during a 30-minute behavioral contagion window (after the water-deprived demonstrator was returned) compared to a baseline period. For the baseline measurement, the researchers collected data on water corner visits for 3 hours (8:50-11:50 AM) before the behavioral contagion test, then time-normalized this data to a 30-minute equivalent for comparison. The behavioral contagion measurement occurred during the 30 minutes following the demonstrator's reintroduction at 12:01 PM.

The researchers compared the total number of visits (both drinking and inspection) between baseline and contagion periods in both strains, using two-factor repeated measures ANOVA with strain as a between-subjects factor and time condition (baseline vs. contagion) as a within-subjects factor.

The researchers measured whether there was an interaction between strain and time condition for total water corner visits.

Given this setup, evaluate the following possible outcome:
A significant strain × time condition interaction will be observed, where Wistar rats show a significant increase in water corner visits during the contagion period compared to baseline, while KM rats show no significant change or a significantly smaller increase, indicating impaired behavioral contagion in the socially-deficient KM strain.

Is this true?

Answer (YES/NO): NO